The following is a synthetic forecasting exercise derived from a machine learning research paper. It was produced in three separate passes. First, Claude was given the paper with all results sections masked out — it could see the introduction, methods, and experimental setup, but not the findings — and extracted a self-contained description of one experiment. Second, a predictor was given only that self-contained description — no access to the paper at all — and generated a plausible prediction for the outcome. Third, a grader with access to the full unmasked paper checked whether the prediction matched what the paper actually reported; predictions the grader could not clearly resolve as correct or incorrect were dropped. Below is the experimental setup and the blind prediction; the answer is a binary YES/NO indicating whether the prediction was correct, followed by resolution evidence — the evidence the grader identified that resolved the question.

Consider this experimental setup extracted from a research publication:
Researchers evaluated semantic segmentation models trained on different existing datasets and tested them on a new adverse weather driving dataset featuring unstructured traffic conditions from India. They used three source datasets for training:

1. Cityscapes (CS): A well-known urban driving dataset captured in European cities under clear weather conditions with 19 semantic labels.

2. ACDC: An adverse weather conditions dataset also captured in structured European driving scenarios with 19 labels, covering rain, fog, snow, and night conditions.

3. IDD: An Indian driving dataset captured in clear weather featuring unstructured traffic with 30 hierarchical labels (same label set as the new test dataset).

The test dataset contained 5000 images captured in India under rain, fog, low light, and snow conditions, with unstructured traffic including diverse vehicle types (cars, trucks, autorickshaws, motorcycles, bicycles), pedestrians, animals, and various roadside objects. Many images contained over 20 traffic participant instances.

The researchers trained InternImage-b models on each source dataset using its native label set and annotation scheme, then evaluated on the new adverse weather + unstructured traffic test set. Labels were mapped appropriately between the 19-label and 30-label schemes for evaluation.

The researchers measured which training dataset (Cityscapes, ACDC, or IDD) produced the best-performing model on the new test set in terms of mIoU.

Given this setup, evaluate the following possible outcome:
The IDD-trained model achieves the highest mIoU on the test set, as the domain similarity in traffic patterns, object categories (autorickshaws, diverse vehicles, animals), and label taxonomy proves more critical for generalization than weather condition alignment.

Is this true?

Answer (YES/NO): YES